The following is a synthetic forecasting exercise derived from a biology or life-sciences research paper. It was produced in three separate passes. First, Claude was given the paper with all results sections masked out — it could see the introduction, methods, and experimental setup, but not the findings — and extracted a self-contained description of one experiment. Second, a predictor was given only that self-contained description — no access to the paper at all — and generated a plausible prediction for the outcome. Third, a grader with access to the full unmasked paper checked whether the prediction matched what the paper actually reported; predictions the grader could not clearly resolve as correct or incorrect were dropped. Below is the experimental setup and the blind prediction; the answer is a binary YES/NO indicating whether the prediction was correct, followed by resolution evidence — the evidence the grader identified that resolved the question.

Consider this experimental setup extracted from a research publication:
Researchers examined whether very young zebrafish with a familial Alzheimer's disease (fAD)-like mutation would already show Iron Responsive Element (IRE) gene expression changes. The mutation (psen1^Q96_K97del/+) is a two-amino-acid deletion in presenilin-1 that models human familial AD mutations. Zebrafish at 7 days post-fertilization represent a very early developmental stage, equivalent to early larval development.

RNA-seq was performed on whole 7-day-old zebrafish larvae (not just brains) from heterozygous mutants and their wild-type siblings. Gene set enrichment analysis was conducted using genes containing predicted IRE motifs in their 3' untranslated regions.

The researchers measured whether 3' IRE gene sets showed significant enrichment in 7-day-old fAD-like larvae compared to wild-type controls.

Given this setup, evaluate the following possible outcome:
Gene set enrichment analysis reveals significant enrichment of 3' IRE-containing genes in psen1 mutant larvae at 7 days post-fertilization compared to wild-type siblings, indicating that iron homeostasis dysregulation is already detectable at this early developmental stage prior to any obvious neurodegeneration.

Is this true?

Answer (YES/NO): NO